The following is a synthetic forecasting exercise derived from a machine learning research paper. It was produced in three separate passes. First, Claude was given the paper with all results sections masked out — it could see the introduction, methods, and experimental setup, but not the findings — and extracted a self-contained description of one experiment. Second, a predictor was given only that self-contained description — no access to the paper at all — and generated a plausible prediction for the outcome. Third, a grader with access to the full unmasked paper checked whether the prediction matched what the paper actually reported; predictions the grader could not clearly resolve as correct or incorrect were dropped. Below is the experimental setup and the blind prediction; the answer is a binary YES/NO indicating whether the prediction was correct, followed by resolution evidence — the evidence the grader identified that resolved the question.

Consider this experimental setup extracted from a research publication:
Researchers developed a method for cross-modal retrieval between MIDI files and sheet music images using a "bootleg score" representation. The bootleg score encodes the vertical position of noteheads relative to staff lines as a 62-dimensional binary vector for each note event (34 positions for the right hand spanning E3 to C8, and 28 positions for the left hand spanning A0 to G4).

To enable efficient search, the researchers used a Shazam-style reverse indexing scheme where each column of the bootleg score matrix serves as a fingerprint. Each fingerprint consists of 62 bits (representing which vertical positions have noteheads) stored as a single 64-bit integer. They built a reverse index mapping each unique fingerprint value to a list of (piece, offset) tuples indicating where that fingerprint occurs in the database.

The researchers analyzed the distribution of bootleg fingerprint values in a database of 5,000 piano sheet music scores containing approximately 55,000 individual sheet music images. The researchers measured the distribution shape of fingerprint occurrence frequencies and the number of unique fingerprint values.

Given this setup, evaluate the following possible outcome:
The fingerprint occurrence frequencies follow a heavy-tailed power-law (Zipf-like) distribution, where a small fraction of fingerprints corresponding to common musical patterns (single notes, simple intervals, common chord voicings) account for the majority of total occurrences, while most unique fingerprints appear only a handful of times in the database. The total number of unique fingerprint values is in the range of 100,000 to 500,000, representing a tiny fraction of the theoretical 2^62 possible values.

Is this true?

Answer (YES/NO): YES